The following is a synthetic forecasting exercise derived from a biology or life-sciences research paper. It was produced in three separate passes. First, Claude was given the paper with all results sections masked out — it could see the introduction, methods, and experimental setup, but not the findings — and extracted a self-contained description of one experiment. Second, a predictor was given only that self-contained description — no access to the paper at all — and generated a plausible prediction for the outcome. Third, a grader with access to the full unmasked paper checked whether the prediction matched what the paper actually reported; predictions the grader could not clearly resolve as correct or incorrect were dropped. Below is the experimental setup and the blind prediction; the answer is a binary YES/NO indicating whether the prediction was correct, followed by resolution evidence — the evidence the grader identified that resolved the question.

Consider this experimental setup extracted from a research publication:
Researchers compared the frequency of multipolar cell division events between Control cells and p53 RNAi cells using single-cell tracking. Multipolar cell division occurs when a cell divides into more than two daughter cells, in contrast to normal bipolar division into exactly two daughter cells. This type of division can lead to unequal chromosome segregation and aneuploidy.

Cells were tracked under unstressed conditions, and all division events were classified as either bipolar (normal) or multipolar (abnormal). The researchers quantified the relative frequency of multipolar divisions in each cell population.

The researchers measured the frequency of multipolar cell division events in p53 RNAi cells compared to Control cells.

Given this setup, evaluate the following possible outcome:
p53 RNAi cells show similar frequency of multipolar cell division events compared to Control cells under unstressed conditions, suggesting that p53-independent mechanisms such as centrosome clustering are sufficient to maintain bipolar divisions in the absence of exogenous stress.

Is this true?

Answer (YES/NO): NO